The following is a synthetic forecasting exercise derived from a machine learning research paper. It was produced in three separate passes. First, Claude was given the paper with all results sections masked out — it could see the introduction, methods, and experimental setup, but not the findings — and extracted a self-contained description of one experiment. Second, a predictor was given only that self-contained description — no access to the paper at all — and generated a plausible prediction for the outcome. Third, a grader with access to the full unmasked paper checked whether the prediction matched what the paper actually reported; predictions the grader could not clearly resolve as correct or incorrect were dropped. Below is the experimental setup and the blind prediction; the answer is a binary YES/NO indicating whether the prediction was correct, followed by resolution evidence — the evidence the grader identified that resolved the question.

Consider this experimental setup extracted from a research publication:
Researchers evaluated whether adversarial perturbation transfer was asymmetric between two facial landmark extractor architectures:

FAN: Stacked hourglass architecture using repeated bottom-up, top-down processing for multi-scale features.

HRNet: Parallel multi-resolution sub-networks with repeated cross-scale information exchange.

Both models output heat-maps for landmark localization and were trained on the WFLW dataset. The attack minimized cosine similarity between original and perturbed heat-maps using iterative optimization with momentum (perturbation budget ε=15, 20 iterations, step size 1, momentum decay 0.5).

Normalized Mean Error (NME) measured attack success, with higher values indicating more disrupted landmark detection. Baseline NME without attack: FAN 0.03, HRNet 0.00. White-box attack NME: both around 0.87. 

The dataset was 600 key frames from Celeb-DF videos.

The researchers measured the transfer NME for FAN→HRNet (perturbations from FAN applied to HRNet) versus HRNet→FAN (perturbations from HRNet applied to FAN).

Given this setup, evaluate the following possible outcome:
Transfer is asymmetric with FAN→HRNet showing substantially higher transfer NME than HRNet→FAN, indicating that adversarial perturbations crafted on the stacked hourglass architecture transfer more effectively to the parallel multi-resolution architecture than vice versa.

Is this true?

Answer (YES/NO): NO